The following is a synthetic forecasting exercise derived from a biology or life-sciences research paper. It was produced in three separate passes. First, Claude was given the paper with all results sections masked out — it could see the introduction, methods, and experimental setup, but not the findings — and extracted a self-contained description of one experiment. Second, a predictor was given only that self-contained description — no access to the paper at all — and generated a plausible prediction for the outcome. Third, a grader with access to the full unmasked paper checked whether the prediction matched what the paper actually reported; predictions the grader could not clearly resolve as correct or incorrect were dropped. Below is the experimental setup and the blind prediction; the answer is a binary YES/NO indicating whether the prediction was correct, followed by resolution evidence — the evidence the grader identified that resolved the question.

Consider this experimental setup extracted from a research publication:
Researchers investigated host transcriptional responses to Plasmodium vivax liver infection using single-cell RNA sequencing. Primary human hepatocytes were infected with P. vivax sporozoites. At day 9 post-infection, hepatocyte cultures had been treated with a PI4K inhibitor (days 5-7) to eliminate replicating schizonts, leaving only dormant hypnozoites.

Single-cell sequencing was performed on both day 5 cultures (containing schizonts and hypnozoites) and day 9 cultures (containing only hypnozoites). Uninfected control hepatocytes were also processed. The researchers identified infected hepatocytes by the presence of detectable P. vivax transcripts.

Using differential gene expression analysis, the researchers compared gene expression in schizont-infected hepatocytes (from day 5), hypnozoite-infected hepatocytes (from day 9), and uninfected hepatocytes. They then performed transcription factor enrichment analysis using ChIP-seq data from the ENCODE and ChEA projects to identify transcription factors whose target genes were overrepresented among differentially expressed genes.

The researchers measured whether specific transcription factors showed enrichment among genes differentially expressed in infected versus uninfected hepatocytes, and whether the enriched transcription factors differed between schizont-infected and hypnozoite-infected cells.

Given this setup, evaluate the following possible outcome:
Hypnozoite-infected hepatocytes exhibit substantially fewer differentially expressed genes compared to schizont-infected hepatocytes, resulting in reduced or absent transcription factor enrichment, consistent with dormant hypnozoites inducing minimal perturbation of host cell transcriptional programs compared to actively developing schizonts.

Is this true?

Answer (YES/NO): NO